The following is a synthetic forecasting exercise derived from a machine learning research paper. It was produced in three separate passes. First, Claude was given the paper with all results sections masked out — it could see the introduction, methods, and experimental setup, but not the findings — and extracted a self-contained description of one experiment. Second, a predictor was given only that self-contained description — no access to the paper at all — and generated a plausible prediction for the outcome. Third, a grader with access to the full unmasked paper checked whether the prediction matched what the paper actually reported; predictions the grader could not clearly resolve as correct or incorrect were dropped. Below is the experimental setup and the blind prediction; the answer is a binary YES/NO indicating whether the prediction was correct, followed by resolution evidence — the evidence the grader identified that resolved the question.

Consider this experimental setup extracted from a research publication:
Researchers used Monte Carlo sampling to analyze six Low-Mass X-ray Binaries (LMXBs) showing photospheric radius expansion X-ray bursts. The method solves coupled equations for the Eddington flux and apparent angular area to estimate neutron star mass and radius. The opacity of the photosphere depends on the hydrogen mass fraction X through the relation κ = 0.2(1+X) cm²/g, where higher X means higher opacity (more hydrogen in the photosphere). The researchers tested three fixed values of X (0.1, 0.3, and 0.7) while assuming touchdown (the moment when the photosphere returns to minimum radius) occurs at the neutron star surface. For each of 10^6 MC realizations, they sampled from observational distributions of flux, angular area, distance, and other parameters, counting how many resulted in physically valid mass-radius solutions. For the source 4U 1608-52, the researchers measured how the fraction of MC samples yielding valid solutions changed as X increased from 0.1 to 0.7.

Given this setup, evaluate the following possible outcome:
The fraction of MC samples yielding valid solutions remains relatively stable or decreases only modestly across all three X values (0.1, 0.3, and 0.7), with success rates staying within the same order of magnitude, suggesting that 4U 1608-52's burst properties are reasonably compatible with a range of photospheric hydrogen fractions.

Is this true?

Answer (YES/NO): NO